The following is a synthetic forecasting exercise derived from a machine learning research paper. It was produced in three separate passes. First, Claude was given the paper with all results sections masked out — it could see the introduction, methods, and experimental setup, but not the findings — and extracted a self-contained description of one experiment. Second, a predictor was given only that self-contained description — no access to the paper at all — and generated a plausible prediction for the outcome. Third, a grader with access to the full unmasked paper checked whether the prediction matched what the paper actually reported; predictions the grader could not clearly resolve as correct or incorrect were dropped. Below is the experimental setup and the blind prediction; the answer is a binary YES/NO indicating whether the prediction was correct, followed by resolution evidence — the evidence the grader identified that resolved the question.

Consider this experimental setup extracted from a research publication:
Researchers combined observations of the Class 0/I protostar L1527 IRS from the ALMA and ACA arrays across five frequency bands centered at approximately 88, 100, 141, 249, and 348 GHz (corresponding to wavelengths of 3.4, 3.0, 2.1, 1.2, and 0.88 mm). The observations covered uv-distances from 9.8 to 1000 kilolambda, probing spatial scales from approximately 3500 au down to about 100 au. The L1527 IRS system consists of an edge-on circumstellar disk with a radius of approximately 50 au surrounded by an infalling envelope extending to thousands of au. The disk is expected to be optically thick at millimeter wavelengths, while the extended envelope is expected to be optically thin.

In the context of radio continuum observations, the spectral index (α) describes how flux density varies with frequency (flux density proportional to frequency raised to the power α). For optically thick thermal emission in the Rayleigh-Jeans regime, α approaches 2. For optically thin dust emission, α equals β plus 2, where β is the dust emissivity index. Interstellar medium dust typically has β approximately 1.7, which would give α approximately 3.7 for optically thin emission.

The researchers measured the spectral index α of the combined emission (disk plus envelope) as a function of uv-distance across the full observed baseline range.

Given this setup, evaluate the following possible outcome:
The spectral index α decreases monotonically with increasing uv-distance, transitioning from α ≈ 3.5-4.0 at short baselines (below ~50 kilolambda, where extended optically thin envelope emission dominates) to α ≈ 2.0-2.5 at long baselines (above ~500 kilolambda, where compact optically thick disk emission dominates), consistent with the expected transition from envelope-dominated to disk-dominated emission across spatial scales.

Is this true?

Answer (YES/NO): NO